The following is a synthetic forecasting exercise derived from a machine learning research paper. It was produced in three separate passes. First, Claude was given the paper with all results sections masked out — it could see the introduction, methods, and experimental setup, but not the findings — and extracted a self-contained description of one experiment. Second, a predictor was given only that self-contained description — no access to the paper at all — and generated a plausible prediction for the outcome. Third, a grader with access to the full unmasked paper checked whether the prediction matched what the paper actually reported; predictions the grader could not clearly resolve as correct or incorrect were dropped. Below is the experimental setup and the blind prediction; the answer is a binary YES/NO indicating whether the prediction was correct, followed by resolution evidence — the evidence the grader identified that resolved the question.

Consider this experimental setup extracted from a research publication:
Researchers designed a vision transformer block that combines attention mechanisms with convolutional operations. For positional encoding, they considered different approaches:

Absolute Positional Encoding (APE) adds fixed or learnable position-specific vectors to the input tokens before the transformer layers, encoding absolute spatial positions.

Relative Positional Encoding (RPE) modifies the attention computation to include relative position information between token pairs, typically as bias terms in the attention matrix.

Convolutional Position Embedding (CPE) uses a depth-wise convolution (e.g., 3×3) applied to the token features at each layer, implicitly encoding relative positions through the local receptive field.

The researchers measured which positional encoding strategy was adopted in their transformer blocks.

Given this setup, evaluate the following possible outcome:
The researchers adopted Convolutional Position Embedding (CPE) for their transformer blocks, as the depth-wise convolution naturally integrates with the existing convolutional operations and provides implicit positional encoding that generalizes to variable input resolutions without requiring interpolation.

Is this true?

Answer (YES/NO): YES